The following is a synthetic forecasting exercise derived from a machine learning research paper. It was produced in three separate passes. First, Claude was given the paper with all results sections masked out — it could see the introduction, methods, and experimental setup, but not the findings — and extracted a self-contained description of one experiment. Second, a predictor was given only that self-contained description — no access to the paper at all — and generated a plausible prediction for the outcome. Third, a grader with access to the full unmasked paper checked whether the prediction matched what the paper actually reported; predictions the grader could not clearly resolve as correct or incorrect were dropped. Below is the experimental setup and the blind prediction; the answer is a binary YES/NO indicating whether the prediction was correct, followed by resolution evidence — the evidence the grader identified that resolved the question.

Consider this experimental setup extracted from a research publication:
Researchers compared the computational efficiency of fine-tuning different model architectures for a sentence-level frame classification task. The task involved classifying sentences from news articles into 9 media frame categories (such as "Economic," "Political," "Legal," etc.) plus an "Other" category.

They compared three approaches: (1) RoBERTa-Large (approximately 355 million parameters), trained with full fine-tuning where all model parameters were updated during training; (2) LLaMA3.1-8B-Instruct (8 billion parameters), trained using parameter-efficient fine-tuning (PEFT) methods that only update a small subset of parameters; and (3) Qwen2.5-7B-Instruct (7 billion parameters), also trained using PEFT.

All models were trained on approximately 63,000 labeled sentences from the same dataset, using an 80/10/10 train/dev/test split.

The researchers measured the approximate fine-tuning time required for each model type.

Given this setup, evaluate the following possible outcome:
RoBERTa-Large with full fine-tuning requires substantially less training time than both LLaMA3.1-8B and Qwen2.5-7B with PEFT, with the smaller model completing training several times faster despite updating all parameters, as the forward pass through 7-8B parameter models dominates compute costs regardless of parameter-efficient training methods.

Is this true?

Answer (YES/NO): YES